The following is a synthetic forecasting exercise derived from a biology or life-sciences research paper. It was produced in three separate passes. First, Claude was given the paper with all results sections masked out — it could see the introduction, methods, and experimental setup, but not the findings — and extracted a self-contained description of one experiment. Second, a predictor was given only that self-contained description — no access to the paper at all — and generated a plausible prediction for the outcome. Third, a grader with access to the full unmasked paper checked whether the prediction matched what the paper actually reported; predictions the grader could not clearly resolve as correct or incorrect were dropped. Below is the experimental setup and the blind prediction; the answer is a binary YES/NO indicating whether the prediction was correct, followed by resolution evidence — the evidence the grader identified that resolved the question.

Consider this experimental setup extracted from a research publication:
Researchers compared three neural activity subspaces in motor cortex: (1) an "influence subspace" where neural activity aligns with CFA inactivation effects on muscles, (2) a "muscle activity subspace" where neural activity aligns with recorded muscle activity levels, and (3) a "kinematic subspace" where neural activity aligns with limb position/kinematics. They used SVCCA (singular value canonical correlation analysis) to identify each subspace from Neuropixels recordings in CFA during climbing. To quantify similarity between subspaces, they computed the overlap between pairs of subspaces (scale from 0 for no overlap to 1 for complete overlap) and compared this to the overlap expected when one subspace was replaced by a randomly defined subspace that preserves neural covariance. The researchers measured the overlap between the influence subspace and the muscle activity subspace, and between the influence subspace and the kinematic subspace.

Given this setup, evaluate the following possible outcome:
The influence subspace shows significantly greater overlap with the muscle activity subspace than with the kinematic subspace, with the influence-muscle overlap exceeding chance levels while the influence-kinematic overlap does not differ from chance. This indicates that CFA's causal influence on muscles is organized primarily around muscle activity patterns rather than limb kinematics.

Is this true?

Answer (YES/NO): YES